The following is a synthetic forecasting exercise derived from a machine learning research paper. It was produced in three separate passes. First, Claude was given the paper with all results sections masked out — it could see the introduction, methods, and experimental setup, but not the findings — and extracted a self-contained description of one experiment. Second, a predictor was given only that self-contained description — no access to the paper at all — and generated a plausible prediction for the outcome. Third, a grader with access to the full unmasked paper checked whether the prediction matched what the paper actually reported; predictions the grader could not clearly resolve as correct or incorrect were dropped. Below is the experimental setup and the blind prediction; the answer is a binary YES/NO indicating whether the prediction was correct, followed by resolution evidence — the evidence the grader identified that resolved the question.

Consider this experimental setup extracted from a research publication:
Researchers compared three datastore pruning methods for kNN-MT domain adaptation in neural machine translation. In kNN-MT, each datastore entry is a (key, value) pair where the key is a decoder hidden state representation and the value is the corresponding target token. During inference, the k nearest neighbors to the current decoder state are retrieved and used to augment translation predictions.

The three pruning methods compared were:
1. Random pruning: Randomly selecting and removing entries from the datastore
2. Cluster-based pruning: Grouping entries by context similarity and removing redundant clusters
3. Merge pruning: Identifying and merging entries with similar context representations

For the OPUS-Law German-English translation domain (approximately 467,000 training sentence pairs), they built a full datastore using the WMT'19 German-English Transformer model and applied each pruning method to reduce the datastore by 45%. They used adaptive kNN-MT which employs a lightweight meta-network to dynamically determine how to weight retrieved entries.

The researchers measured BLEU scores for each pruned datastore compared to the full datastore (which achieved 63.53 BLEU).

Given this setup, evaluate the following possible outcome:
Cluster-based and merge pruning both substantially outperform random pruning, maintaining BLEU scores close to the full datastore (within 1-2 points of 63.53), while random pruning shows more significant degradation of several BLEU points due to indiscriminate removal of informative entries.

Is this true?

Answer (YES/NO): NO